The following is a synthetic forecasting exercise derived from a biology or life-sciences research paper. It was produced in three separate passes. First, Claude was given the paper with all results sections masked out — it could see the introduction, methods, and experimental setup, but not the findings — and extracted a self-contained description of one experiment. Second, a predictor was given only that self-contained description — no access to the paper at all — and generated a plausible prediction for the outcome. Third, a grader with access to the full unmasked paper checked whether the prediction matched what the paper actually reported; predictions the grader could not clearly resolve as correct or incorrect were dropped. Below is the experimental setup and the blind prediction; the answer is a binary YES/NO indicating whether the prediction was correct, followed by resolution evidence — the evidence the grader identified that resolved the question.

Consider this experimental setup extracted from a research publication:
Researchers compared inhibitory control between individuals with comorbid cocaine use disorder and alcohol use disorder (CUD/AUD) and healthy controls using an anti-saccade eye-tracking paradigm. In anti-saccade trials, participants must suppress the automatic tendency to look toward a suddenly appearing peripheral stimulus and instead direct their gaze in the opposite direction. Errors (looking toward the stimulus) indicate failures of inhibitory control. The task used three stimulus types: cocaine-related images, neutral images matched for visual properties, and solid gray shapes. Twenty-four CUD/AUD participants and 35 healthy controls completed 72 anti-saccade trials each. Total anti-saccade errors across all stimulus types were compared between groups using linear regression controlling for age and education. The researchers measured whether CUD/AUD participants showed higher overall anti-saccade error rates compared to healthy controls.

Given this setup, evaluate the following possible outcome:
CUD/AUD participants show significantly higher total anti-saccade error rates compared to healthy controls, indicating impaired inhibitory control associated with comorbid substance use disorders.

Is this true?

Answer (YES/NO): YES